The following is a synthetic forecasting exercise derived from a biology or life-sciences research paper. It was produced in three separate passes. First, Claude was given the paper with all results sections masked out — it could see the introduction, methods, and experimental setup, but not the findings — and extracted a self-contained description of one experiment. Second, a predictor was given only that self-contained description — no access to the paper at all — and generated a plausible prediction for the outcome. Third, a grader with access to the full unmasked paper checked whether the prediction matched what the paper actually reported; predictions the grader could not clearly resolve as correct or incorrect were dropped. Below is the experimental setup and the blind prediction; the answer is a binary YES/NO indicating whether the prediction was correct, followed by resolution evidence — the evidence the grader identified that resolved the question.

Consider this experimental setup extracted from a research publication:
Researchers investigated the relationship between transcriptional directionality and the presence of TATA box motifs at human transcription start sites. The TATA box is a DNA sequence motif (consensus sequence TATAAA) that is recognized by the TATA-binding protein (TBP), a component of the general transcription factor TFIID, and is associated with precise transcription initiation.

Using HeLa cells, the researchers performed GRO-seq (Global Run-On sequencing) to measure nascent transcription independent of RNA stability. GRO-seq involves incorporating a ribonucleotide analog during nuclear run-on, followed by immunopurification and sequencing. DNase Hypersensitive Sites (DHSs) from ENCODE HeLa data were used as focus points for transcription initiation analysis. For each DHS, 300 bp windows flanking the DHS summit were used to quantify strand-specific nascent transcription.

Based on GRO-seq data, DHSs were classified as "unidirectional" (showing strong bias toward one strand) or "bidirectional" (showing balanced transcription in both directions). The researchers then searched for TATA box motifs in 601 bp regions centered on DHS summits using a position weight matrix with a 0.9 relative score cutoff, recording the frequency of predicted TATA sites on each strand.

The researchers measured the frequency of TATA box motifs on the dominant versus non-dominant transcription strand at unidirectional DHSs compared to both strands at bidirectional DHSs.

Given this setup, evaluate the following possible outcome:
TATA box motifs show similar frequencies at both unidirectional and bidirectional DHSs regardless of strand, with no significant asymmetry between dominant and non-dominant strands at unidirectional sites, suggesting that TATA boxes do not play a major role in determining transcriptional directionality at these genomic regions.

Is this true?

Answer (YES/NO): NO